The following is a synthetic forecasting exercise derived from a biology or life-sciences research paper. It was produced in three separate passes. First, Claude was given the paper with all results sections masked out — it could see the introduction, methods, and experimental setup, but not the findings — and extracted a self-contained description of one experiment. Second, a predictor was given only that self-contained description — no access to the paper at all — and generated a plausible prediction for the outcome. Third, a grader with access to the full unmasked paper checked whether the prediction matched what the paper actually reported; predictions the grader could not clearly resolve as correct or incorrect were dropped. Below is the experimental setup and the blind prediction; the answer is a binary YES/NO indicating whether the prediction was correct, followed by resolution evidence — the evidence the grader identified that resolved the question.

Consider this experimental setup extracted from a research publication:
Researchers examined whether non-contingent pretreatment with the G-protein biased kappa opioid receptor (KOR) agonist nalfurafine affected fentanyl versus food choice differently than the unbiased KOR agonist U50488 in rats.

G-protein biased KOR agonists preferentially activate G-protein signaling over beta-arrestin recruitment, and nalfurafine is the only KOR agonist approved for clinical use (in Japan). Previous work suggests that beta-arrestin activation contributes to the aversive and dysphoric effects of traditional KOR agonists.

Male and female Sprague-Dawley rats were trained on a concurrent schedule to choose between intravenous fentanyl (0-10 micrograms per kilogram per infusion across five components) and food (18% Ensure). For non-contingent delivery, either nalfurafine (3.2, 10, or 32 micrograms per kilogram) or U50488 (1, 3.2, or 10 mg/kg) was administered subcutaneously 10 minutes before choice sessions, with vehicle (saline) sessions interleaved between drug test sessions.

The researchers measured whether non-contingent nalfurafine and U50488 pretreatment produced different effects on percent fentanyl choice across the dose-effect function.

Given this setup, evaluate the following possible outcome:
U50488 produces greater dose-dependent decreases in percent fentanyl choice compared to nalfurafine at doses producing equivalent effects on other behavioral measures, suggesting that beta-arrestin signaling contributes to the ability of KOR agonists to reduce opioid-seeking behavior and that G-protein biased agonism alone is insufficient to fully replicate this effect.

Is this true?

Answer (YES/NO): NO